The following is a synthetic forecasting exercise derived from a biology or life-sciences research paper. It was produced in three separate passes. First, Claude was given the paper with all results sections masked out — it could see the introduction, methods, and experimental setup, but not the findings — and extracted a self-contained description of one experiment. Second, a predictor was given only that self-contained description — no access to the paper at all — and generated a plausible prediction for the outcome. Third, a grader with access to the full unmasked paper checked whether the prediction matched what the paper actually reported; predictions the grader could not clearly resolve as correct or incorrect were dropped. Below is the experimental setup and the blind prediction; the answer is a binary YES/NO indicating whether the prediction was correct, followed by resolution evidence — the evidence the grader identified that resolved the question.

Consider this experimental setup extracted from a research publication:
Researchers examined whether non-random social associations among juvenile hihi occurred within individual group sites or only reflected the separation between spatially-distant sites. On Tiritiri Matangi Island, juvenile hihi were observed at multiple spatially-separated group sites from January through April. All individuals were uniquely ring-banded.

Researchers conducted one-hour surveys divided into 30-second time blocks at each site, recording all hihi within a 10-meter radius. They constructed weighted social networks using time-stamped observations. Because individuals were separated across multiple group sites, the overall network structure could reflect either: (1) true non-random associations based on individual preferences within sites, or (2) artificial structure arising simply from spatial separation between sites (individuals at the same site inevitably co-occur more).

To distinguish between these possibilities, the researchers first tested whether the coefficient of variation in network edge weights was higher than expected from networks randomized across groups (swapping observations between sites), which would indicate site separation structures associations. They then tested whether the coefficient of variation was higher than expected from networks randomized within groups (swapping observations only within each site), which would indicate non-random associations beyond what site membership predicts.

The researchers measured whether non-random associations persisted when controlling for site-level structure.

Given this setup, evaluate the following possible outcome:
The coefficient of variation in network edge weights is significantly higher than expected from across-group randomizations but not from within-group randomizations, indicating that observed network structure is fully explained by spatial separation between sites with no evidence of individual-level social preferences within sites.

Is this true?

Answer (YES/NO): NO